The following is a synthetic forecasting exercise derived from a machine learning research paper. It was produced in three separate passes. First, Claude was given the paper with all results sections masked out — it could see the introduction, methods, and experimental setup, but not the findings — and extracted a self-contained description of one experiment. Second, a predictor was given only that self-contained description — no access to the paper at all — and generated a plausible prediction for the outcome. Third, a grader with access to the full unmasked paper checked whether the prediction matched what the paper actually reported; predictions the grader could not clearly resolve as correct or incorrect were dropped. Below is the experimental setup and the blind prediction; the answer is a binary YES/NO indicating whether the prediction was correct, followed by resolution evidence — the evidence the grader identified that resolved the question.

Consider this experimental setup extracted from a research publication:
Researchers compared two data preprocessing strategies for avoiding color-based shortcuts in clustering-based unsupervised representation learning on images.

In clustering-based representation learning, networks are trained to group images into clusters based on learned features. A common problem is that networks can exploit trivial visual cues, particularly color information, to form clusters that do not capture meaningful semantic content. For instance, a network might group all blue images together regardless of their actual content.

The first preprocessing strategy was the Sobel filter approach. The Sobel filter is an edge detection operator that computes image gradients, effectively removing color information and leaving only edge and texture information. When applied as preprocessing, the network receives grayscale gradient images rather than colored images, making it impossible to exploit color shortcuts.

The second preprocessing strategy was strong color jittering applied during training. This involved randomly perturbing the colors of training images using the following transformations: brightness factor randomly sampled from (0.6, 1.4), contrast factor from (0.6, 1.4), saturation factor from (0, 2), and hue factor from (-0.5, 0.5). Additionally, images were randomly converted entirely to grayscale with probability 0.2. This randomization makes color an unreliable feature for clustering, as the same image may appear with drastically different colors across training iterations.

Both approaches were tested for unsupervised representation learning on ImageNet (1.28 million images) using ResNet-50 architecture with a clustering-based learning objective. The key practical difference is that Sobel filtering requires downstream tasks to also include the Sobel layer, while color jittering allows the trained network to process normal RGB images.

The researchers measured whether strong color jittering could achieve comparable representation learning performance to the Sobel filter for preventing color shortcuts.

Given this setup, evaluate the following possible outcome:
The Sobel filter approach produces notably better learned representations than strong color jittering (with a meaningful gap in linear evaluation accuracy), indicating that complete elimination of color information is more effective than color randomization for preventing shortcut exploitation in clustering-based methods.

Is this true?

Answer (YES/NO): NO